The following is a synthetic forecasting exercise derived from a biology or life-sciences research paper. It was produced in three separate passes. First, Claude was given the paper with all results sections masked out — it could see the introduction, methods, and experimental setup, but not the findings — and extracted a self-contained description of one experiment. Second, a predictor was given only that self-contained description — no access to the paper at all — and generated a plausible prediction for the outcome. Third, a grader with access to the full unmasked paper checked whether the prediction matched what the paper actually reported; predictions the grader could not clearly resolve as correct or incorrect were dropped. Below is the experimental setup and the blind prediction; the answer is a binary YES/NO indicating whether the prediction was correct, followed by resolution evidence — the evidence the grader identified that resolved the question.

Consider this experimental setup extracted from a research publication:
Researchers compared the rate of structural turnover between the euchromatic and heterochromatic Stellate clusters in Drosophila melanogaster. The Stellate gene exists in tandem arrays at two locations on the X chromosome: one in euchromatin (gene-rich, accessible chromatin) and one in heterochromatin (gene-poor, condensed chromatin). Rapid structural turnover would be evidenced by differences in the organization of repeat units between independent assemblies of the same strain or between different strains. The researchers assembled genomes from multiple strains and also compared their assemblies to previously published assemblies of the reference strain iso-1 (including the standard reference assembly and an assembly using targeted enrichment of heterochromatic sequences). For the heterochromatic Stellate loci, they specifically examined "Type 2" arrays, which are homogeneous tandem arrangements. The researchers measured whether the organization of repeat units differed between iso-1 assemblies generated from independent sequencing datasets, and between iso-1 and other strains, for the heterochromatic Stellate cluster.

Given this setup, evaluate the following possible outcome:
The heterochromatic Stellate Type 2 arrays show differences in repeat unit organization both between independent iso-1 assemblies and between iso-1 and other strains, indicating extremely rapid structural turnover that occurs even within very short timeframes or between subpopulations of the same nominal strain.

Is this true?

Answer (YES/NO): NO